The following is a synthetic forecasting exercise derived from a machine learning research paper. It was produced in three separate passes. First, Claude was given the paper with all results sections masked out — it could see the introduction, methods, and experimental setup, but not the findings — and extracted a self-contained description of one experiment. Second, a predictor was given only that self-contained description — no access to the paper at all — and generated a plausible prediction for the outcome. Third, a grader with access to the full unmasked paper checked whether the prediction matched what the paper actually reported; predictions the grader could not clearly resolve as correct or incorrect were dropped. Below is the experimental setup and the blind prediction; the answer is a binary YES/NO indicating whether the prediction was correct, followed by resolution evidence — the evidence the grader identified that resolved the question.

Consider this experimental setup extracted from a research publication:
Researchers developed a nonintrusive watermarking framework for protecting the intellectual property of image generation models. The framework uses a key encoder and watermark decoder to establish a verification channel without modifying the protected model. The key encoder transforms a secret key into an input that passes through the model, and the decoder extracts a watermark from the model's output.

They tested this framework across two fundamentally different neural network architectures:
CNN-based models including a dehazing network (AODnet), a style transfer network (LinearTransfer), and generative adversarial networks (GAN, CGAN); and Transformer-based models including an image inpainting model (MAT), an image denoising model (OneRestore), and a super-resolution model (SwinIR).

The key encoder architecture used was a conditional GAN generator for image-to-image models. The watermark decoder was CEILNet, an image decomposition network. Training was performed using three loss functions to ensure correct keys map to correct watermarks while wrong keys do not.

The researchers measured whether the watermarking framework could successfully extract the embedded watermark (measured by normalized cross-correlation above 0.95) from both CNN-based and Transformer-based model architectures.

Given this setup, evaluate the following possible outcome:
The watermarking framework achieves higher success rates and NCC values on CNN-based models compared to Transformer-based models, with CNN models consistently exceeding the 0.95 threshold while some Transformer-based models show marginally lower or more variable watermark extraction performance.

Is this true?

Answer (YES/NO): NO